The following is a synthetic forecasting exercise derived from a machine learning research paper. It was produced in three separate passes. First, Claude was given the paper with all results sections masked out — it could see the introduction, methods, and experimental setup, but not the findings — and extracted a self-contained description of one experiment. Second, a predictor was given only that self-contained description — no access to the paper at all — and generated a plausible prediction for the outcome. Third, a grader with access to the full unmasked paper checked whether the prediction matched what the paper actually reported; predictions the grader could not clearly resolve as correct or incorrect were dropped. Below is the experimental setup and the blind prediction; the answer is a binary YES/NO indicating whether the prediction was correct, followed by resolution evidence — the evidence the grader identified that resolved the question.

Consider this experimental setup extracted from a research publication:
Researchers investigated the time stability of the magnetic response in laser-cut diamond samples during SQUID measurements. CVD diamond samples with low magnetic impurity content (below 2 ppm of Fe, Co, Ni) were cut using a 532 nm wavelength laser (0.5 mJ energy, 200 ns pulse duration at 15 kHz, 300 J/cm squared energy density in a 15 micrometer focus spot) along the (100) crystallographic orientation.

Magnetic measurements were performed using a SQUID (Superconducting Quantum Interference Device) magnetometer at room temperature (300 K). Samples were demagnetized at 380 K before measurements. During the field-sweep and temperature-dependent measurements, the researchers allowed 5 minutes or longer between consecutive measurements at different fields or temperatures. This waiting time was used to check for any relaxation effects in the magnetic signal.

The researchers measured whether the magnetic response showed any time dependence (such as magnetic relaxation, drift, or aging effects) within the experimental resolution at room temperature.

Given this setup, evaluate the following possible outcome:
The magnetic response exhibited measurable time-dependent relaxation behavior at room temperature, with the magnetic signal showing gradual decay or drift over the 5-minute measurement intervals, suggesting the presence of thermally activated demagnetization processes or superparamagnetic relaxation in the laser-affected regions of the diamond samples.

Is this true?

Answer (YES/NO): NO